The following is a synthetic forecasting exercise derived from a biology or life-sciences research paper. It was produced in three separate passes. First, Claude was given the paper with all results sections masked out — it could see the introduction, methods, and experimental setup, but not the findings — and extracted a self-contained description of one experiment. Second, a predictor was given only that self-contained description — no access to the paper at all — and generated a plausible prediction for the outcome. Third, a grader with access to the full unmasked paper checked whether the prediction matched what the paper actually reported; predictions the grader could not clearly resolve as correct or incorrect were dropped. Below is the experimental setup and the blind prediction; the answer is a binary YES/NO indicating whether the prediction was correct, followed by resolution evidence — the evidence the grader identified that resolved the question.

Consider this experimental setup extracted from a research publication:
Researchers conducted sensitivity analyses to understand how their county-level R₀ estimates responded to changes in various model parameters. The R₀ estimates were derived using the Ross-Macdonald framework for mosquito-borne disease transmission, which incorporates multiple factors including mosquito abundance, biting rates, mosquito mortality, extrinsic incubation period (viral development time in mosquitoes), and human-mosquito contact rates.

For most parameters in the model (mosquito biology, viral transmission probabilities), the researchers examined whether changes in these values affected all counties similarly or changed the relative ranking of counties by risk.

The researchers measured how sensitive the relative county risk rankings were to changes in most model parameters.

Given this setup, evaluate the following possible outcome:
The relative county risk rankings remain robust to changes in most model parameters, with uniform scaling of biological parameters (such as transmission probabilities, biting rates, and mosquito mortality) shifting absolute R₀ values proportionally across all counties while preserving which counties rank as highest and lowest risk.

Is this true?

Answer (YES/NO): YES